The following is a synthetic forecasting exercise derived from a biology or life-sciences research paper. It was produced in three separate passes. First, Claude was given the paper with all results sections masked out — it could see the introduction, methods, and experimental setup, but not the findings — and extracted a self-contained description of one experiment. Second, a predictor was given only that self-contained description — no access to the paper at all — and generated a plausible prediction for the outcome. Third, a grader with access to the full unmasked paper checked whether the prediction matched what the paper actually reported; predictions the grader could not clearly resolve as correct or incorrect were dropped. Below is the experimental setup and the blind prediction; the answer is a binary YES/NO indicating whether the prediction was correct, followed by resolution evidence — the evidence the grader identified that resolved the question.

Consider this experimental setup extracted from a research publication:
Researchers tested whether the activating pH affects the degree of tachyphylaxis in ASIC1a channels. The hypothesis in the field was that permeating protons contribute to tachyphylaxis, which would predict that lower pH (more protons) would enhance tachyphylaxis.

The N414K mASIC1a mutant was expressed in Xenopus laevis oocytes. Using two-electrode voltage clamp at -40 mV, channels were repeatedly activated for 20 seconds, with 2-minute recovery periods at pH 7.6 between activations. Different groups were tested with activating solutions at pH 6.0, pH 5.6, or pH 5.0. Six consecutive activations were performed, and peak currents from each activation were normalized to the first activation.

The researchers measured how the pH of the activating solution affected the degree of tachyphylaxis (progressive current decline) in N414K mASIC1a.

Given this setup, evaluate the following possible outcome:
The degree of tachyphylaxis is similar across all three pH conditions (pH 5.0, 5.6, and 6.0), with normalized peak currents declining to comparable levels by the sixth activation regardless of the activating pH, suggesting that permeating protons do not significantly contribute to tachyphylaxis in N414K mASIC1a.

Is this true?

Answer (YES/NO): NO